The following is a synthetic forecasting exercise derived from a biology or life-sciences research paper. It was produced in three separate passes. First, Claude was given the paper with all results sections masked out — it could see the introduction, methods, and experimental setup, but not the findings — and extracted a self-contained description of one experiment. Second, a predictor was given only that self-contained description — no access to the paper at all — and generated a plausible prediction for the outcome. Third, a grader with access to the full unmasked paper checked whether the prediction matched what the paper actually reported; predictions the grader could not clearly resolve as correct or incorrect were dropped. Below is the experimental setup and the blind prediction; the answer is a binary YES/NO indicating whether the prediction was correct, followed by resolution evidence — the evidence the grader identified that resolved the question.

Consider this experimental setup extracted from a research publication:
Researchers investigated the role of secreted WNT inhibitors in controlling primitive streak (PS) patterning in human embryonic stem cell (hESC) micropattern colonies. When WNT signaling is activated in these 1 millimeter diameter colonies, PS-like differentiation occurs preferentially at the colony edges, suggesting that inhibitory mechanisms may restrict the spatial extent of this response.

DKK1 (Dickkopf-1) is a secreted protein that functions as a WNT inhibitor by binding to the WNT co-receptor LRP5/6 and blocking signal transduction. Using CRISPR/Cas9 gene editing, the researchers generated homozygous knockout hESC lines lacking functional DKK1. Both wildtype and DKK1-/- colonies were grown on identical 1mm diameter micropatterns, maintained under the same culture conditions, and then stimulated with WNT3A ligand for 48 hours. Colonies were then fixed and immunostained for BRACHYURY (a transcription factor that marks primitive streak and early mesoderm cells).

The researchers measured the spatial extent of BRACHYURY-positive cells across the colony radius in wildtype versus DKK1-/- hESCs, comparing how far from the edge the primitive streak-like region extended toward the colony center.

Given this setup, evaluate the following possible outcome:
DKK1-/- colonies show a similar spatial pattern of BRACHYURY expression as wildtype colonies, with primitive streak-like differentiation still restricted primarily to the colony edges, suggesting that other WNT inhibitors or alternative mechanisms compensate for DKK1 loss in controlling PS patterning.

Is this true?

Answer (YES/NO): NO